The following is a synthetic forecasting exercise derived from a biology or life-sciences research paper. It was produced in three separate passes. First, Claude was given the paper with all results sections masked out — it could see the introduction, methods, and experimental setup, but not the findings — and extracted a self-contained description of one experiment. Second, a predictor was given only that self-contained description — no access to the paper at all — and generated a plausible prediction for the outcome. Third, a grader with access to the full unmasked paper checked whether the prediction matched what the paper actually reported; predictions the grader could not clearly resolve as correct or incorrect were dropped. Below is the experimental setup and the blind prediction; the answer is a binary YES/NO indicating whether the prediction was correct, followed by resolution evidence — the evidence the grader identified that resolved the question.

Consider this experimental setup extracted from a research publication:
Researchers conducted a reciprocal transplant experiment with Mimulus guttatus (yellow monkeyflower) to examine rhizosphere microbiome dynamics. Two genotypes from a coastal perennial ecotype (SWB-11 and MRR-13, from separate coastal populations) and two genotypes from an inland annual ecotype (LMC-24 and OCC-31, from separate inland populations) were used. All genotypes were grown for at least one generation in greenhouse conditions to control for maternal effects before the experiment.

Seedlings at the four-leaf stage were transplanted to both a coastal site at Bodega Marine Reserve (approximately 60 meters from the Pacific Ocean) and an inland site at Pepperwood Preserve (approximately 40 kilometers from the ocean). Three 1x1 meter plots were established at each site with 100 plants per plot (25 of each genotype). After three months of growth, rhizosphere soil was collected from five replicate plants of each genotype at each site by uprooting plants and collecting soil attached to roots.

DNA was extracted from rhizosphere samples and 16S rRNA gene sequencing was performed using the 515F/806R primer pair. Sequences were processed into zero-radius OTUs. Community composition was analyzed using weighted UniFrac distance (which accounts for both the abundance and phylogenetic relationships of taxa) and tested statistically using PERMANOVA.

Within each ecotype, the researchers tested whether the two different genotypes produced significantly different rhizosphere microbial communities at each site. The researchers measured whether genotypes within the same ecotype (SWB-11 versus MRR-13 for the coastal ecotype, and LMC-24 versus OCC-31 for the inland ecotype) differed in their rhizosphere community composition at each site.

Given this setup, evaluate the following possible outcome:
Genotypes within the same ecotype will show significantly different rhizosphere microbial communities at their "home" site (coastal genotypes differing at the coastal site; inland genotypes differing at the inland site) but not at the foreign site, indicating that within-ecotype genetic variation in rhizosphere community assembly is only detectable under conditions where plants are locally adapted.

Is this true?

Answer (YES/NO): NO